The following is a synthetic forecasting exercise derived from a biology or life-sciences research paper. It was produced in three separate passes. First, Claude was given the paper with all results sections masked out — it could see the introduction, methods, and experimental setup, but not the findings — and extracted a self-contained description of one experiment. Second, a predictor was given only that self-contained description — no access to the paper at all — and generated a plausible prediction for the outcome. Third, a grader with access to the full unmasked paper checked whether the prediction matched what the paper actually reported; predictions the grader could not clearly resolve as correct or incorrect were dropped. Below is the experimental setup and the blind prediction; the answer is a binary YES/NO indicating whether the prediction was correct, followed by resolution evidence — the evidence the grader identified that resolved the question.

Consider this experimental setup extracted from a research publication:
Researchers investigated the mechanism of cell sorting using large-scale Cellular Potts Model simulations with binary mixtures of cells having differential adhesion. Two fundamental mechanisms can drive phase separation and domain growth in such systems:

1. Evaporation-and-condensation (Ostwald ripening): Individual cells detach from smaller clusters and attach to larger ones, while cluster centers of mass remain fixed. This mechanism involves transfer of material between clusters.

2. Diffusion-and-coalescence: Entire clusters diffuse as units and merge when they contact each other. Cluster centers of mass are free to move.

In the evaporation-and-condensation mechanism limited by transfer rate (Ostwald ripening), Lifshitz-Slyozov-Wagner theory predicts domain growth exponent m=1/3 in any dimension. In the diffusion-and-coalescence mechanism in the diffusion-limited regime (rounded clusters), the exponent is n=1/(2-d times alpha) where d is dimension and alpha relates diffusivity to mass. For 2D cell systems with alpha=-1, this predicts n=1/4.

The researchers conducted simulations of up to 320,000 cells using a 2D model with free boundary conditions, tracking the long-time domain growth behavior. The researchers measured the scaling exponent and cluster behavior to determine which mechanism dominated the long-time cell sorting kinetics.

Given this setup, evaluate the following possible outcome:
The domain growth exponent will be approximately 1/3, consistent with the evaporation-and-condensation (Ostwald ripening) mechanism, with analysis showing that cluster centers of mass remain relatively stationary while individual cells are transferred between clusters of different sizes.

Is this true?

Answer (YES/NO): NO